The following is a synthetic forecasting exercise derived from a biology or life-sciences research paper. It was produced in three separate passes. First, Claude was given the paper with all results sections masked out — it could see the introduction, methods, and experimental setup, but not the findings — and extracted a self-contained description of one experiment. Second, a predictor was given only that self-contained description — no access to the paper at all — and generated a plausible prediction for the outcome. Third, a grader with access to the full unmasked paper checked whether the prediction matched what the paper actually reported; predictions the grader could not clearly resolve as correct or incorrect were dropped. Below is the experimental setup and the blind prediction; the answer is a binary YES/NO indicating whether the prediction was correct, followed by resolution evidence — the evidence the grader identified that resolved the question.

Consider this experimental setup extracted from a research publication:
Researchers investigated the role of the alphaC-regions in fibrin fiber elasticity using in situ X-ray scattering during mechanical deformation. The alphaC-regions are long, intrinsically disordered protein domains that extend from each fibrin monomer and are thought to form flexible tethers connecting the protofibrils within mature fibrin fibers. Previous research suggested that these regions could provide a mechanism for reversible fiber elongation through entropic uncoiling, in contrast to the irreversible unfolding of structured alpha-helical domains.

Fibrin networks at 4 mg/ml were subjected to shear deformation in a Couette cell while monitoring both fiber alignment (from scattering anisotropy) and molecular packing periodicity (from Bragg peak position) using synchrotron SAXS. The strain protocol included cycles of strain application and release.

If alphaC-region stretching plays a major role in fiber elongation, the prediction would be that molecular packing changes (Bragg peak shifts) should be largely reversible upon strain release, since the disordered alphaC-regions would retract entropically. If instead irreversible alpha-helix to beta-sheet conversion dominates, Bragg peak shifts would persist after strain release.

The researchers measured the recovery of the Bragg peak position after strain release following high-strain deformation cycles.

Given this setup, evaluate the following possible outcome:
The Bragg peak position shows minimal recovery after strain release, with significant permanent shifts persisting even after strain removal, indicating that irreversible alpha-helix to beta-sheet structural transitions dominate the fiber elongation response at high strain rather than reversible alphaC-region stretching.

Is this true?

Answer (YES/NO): NO